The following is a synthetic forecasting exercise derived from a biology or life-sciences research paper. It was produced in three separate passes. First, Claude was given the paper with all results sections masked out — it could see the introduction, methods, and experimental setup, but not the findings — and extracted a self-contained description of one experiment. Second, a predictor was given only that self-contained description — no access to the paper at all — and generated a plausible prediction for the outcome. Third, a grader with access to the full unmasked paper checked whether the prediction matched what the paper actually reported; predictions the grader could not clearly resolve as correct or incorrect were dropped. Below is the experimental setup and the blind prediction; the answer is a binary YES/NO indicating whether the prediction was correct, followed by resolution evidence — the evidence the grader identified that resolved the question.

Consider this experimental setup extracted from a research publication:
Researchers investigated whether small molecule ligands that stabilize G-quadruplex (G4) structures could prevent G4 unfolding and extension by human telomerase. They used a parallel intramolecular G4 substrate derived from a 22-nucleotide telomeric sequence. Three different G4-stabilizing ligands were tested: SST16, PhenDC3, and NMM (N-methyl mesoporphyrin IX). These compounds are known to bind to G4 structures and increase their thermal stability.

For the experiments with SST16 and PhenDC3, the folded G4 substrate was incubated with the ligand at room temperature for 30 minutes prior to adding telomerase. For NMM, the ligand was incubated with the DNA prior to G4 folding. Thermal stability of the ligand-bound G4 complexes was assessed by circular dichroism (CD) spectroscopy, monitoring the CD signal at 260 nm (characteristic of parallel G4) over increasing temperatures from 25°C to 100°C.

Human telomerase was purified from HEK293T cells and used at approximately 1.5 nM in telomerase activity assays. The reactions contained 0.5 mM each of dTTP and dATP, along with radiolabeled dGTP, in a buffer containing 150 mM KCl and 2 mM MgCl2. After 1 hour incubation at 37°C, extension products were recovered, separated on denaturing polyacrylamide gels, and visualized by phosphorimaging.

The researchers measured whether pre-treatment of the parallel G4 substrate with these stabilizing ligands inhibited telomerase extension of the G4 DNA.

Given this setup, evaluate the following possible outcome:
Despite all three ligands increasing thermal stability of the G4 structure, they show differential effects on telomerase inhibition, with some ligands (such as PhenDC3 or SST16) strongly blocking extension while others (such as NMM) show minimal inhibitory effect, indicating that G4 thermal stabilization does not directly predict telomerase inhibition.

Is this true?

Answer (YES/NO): NO